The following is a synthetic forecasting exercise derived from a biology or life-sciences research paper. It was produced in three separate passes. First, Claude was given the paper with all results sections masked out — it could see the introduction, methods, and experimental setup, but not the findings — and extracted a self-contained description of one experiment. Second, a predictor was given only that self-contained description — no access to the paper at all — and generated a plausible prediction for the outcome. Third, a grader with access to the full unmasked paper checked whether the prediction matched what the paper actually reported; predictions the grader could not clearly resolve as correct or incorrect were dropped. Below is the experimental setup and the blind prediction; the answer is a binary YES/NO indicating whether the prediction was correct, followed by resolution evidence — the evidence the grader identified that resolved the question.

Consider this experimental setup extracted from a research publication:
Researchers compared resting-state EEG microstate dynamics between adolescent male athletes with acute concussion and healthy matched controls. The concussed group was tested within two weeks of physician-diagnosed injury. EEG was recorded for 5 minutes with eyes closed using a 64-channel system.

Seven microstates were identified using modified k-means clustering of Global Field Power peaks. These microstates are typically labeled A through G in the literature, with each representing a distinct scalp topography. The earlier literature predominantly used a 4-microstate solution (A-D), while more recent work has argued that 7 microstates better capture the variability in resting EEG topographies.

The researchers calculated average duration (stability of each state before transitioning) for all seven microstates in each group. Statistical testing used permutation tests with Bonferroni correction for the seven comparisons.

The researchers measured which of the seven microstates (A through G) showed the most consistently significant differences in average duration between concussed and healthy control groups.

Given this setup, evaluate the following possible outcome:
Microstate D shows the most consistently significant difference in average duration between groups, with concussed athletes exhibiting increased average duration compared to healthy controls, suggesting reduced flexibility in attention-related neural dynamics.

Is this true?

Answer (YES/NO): NO